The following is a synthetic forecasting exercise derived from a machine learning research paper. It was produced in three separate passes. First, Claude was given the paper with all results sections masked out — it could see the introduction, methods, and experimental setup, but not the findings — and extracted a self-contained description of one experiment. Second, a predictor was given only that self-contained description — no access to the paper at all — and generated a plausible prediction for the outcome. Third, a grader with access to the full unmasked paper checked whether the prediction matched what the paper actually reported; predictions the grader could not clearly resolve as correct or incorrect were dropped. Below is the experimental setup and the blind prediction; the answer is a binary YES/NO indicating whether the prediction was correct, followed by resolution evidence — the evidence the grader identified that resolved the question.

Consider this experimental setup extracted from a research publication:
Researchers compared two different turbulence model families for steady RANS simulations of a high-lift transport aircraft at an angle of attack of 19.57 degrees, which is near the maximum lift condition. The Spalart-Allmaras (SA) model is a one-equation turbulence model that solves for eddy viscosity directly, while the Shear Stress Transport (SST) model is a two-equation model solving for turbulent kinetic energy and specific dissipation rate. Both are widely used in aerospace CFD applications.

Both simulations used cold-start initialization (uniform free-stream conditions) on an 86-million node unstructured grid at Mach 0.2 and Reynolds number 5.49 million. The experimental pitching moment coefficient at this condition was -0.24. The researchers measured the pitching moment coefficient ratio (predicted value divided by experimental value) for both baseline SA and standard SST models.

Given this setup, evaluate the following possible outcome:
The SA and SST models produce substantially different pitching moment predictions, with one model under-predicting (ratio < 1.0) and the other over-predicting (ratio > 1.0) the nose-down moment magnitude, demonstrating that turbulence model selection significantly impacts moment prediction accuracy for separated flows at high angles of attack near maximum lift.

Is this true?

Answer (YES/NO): NO